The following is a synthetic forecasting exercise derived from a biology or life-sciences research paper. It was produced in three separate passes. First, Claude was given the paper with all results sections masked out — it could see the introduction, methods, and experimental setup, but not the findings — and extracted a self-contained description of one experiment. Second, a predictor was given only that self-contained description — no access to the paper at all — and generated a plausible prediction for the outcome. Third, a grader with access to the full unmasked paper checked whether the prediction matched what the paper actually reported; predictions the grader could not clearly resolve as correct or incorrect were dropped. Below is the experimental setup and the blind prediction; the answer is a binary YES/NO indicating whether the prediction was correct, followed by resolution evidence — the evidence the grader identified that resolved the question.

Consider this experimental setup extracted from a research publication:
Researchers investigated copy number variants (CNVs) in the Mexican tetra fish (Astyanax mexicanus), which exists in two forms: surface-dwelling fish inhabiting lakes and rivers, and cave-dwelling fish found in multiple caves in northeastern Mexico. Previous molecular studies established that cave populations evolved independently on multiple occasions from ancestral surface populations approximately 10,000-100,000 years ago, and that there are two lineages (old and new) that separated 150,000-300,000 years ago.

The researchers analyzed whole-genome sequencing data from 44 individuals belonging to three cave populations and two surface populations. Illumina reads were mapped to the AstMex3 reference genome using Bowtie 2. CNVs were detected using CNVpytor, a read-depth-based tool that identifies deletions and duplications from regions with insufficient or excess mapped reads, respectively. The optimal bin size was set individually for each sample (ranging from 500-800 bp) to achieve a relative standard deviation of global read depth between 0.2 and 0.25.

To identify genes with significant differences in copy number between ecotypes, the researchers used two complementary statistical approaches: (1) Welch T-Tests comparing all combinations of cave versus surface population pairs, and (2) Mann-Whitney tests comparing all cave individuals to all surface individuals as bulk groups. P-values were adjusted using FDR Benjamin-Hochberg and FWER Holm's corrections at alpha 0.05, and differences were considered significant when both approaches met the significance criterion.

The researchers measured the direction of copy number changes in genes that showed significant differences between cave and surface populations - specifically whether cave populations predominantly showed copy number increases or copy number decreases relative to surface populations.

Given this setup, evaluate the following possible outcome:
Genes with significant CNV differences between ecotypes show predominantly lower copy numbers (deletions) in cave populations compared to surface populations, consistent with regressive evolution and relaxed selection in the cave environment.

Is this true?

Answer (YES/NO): NO